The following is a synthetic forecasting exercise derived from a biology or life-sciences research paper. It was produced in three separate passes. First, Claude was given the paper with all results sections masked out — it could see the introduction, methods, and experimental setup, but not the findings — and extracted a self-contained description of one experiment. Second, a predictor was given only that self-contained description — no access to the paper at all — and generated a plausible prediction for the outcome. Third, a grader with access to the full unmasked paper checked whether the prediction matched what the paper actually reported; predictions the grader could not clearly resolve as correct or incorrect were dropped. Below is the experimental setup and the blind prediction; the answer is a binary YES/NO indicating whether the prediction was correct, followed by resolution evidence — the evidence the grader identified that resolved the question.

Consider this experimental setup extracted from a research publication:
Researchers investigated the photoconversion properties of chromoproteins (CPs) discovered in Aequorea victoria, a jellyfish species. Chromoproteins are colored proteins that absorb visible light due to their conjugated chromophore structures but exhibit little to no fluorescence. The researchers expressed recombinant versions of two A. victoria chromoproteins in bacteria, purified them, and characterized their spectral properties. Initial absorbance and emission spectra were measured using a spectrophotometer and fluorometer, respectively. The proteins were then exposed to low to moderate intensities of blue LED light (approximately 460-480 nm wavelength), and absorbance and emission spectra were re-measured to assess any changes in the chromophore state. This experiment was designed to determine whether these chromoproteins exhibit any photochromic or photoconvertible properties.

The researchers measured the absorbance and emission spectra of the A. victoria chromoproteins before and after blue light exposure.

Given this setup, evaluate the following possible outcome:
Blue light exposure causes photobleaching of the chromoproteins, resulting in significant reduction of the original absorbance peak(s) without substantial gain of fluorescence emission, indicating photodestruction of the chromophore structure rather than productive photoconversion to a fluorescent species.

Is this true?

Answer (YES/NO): NO